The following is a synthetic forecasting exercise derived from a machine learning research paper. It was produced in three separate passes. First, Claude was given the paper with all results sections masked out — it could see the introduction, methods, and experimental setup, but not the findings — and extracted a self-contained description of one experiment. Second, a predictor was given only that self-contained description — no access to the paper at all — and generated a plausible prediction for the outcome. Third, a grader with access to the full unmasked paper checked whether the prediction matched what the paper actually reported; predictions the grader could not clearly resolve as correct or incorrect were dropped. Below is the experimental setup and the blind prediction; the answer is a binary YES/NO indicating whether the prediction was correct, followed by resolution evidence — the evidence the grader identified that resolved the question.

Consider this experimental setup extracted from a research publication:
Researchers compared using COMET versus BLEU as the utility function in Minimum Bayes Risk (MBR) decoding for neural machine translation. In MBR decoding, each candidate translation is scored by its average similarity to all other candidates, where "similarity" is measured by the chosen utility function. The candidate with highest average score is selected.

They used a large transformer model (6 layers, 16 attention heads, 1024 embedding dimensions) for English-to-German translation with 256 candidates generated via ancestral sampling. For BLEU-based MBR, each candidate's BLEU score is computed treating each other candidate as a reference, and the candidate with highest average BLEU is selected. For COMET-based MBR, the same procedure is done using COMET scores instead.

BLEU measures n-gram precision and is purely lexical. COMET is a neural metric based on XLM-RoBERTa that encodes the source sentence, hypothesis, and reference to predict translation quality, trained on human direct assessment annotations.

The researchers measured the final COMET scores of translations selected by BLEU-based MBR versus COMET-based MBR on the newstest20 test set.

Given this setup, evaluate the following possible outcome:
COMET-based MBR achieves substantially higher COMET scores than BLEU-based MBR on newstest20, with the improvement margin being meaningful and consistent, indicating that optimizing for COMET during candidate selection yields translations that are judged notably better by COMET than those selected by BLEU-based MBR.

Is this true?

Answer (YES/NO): YES